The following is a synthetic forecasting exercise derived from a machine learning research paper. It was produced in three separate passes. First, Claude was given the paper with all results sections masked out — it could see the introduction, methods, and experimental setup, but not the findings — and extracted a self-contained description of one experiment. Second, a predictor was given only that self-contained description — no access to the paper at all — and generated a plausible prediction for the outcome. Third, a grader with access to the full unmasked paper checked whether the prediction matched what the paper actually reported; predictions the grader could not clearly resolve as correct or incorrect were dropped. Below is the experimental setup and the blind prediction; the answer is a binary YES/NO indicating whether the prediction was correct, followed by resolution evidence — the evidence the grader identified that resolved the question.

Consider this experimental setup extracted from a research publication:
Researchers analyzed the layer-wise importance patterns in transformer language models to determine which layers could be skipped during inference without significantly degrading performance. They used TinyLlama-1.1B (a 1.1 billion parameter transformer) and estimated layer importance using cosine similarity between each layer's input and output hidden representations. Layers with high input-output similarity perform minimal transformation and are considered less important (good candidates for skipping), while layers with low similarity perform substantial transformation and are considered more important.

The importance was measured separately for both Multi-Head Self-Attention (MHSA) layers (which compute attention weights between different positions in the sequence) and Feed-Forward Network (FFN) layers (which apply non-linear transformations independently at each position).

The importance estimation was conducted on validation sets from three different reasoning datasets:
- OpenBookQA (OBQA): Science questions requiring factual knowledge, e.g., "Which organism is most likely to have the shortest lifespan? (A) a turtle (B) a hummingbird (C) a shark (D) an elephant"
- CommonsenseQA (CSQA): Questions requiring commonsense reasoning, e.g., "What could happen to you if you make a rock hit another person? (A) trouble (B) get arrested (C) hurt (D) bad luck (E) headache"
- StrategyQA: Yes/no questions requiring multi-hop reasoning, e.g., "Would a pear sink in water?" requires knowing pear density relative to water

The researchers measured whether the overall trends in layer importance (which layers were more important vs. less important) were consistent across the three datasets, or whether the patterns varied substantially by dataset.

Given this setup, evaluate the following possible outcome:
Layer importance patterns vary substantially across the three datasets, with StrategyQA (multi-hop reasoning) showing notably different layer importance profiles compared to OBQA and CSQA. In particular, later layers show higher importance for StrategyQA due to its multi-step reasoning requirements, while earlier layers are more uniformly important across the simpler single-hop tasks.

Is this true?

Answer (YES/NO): NO